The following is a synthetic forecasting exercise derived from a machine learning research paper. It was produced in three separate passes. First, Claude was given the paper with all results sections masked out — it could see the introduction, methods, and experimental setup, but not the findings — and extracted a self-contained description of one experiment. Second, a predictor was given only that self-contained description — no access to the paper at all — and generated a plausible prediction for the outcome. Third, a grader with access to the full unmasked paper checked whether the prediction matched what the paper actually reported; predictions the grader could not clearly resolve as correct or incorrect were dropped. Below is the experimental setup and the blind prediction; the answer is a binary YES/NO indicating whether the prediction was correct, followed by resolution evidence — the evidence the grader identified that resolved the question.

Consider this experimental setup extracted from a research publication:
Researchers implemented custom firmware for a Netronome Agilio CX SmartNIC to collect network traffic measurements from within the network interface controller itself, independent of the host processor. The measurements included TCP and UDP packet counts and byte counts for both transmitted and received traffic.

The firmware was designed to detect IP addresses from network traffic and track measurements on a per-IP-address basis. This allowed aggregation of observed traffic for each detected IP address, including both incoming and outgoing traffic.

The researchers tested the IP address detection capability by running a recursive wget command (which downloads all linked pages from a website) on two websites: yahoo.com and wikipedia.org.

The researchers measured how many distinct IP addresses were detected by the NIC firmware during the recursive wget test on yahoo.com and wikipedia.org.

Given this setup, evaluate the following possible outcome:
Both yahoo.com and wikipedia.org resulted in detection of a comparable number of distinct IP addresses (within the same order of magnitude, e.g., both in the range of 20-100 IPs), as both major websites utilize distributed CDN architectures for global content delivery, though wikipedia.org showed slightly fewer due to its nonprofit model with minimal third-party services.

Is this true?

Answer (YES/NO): NO